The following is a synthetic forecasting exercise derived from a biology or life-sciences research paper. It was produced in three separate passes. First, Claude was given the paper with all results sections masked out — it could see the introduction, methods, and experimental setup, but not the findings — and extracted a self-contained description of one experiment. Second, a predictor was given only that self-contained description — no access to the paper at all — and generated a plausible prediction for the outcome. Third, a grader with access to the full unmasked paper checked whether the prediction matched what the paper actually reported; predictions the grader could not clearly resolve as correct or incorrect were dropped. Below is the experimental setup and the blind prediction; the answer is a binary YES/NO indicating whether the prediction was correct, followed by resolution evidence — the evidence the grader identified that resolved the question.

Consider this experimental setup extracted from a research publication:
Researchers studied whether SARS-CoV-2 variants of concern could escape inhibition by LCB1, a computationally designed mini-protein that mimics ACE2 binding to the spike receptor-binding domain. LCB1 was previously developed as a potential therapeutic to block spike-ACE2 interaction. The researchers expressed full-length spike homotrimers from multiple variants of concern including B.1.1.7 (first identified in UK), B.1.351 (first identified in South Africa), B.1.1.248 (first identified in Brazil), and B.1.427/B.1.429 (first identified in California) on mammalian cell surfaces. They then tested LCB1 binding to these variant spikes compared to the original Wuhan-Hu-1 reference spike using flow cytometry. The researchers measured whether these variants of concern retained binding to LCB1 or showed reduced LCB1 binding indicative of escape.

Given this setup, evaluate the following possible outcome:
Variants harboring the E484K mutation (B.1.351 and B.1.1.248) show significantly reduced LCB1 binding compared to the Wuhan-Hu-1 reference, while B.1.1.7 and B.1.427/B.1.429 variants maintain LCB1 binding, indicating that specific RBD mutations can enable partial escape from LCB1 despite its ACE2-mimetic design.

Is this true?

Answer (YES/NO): NO